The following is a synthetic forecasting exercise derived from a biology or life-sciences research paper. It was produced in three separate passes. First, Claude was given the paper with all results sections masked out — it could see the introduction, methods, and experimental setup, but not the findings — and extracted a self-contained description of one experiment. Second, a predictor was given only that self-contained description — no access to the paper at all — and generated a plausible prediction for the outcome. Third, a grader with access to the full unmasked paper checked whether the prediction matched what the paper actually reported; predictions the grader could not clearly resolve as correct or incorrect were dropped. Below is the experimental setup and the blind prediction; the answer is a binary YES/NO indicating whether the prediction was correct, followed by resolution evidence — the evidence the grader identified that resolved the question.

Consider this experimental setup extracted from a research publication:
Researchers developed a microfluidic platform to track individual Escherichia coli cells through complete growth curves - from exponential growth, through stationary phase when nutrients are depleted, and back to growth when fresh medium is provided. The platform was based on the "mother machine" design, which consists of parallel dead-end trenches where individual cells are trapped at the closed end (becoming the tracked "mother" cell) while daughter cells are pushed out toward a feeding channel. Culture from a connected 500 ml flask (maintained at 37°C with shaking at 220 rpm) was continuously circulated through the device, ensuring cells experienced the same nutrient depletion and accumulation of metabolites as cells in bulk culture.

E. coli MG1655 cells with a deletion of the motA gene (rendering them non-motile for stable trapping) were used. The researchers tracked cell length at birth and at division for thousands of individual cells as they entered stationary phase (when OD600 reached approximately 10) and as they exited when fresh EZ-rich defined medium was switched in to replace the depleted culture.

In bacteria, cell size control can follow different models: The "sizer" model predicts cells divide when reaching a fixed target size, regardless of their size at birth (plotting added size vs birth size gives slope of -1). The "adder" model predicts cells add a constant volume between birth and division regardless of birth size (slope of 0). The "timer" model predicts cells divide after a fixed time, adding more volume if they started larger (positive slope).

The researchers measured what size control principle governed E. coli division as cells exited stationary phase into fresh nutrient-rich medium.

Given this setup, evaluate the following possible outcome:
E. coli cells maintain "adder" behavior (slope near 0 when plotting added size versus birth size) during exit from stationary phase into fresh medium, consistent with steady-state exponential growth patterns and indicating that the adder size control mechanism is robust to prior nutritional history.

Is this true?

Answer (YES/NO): NO